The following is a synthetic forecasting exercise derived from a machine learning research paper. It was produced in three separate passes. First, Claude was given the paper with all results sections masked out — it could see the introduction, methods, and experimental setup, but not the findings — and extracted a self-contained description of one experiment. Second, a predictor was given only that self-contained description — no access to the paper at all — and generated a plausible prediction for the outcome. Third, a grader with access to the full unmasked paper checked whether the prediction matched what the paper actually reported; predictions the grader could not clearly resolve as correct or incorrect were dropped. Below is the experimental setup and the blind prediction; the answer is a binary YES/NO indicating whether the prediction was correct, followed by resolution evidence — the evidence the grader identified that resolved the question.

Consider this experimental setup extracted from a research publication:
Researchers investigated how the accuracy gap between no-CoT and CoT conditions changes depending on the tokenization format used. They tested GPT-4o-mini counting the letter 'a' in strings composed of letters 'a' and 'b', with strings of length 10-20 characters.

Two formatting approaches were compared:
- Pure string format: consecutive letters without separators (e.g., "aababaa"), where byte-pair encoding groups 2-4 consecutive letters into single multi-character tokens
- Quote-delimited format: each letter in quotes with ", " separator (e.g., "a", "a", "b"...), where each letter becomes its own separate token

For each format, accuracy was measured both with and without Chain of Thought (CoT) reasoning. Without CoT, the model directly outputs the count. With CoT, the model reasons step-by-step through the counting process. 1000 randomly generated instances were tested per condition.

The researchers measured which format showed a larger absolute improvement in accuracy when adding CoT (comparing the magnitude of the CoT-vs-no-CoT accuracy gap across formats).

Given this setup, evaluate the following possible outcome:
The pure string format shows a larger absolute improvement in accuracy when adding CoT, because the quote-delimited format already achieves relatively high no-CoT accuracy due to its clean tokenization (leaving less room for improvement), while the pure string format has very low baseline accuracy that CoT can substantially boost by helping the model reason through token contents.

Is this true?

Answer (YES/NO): NO